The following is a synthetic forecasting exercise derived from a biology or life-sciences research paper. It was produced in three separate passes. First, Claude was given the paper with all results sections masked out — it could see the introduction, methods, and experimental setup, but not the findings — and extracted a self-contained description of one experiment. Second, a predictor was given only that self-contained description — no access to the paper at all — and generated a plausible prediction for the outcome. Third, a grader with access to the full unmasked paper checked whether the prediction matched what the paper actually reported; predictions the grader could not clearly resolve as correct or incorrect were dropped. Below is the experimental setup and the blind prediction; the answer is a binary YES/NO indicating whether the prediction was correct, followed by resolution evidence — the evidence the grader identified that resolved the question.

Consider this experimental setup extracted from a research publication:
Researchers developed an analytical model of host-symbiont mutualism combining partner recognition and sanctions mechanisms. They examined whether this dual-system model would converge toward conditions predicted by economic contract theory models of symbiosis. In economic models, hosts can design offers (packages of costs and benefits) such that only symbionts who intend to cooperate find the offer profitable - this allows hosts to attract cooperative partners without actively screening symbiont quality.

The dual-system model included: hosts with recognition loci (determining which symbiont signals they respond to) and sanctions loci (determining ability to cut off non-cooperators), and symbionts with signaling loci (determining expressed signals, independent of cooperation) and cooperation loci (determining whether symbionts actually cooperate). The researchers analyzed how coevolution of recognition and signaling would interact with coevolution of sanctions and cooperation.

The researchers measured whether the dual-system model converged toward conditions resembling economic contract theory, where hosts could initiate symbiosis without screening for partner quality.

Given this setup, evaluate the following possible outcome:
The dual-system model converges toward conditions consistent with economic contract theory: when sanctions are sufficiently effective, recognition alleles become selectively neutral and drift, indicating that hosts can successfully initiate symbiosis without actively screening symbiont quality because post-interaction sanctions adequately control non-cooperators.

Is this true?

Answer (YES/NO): NO